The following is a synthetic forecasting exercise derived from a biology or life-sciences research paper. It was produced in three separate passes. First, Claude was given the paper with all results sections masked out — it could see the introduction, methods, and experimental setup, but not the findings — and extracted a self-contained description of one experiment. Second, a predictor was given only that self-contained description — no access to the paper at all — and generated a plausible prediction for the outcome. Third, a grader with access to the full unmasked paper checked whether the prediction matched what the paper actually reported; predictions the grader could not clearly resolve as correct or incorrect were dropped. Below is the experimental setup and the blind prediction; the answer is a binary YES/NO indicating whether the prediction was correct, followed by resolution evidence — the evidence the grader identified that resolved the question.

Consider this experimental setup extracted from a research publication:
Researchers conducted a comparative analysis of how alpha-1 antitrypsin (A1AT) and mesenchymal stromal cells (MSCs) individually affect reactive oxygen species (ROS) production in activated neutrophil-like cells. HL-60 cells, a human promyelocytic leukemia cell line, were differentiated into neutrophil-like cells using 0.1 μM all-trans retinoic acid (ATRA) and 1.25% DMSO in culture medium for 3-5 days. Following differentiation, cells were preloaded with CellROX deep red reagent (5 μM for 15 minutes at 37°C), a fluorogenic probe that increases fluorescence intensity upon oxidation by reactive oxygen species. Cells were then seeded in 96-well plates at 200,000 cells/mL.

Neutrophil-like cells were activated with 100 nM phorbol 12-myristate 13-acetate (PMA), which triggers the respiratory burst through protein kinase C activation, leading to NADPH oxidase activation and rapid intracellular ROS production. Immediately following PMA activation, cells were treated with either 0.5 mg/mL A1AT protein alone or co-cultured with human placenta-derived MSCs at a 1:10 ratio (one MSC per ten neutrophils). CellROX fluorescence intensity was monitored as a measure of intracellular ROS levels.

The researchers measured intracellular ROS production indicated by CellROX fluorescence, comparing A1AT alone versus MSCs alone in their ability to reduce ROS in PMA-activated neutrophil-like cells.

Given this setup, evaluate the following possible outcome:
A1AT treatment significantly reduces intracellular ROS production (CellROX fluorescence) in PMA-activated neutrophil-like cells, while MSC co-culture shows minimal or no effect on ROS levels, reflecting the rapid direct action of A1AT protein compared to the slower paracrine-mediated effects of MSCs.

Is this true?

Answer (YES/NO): NO